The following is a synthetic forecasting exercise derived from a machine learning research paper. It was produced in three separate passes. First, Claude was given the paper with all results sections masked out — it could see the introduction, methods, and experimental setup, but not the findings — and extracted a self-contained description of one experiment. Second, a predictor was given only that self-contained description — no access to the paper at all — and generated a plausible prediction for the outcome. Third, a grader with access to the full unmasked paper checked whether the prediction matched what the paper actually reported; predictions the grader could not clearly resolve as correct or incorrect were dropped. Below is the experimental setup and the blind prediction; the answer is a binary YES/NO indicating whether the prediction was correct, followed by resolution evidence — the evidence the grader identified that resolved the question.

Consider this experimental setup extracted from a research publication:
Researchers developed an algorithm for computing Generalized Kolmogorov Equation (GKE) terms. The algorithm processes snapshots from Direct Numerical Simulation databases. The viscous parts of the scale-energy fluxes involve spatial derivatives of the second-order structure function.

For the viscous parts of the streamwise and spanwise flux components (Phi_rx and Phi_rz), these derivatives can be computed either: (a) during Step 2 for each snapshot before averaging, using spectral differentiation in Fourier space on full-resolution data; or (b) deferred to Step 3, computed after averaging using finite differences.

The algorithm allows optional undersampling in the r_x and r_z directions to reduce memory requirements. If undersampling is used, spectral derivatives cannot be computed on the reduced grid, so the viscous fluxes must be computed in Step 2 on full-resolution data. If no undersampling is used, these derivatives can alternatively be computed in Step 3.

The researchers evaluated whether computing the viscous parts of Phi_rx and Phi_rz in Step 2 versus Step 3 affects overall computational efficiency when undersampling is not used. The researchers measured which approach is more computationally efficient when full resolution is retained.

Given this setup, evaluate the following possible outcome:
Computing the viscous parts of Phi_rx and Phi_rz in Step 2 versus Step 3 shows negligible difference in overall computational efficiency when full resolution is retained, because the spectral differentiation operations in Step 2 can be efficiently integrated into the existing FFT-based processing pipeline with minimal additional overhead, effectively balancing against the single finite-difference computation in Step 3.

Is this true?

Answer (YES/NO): NO